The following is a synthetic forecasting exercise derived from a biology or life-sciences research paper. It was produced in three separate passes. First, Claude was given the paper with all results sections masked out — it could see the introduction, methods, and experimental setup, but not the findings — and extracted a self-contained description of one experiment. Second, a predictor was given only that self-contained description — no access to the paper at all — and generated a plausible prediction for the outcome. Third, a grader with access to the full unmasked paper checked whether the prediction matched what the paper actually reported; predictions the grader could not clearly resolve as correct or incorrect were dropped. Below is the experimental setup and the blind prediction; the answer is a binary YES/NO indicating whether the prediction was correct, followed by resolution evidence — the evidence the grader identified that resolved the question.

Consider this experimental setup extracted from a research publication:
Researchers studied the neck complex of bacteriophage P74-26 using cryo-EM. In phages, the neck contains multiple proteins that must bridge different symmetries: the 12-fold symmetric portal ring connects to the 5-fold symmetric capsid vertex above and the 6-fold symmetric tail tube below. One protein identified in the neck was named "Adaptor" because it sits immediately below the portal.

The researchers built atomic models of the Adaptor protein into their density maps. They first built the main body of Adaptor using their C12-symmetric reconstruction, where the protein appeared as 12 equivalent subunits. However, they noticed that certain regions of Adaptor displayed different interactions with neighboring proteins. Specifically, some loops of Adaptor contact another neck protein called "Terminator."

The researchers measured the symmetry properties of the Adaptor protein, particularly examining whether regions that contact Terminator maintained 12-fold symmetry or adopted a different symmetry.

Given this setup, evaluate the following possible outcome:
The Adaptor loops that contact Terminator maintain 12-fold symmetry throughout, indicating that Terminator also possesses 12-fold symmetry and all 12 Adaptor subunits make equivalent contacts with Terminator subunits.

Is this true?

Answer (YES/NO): NO